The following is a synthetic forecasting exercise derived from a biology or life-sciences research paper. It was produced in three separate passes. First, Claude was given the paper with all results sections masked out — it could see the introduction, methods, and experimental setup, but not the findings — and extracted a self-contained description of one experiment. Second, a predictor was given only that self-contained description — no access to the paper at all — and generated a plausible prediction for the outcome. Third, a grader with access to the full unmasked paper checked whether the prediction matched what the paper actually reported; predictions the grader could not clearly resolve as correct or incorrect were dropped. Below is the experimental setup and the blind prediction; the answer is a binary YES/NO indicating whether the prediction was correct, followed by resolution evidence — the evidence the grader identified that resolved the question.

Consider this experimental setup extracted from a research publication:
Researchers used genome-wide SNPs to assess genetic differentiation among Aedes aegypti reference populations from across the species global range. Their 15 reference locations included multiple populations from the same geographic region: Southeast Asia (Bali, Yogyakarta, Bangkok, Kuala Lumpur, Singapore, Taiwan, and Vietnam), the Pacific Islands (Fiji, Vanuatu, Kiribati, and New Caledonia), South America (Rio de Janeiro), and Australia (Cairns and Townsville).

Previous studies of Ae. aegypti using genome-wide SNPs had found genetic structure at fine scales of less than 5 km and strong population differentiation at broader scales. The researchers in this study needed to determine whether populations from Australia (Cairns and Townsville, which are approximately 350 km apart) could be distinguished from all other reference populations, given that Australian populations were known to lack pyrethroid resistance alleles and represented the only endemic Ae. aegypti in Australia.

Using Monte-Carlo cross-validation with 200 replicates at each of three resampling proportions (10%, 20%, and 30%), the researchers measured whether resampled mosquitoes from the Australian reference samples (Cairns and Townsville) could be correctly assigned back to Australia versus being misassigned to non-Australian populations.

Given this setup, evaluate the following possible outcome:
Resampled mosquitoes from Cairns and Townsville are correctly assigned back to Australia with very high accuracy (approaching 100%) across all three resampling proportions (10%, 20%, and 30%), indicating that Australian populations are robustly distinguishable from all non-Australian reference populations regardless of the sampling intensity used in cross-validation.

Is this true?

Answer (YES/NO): NO